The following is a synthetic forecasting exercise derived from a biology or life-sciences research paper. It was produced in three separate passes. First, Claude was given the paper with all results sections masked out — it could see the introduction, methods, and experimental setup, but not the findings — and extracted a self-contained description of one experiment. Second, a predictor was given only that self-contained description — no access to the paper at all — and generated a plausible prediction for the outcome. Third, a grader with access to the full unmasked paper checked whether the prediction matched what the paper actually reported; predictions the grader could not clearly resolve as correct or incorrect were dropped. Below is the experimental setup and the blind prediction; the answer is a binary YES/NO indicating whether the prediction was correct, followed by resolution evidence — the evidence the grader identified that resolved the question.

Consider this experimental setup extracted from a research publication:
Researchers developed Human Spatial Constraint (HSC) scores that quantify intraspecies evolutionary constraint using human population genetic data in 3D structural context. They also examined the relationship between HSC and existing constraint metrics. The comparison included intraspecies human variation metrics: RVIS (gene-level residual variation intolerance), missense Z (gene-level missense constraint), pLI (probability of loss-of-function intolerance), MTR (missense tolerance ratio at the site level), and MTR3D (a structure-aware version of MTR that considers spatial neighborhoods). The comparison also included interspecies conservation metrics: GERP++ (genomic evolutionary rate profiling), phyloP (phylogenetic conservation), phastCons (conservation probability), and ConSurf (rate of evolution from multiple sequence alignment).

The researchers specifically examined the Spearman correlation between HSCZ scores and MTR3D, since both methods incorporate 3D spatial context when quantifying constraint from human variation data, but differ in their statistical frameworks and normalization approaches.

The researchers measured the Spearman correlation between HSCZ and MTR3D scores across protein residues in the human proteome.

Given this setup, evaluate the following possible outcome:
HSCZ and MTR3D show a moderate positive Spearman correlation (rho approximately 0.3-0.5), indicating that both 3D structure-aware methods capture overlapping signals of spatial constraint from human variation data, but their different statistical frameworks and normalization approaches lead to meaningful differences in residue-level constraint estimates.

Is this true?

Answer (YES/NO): YES